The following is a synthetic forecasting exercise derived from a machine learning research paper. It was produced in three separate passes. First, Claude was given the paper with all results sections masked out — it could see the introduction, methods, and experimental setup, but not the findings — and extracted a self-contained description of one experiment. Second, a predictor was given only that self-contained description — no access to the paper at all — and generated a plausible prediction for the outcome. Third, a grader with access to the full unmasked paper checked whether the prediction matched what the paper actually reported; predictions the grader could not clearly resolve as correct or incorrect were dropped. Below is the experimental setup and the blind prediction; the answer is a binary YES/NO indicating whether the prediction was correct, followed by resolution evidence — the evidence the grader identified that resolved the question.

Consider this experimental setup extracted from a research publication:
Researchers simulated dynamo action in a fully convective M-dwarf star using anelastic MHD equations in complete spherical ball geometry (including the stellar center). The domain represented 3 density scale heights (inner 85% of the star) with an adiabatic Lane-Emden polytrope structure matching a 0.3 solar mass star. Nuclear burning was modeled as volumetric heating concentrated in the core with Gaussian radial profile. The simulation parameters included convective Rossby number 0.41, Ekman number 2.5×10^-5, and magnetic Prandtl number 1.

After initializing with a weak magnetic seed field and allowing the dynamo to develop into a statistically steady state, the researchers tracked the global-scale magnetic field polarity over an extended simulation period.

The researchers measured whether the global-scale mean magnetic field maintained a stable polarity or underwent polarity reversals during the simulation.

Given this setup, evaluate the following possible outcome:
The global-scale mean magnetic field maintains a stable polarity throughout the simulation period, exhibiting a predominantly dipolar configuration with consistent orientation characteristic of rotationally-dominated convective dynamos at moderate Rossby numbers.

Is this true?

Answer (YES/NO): NO